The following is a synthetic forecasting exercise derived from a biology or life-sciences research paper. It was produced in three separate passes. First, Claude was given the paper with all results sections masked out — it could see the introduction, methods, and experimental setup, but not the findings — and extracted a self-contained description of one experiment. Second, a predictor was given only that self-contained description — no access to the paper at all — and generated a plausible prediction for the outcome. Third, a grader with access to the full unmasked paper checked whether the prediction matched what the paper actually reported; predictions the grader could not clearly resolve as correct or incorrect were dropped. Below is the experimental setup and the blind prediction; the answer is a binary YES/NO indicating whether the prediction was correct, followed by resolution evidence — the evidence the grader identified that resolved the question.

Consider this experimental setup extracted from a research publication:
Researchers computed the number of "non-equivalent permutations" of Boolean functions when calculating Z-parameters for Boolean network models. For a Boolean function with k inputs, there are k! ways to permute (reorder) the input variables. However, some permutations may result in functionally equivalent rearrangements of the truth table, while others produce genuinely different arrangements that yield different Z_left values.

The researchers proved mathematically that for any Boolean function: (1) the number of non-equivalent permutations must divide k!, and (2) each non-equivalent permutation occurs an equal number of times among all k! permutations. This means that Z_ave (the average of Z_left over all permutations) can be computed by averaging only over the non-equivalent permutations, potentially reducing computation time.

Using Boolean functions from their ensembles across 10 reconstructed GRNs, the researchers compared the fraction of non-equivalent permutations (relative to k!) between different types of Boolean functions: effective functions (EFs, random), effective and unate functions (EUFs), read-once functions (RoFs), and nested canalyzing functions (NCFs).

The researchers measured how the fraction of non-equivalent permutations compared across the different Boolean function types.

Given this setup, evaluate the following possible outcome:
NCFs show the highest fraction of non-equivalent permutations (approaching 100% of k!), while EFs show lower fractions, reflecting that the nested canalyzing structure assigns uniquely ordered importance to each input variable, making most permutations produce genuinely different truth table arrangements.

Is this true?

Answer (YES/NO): NO